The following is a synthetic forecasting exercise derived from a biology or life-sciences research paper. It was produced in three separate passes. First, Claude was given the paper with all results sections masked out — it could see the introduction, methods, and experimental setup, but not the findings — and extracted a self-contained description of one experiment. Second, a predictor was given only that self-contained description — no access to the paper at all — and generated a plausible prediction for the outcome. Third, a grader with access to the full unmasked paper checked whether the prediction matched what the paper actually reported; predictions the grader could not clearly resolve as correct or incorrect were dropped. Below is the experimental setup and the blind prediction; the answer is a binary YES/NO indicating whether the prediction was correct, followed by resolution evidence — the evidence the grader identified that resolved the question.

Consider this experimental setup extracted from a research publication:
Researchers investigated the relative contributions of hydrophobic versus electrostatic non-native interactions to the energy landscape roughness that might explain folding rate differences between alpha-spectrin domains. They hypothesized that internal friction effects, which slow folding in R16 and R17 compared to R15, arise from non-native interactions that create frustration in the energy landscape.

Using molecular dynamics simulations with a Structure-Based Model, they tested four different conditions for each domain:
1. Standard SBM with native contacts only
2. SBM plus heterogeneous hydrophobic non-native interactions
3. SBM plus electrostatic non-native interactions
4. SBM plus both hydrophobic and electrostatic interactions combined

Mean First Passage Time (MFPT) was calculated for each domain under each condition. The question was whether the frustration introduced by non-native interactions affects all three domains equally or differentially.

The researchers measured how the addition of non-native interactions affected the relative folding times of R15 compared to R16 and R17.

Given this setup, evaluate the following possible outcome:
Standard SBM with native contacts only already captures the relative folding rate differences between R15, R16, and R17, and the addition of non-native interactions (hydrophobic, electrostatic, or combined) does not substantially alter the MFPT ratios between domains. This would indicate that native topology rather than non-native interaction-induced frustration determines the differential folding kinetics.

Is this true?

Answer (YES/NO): NO